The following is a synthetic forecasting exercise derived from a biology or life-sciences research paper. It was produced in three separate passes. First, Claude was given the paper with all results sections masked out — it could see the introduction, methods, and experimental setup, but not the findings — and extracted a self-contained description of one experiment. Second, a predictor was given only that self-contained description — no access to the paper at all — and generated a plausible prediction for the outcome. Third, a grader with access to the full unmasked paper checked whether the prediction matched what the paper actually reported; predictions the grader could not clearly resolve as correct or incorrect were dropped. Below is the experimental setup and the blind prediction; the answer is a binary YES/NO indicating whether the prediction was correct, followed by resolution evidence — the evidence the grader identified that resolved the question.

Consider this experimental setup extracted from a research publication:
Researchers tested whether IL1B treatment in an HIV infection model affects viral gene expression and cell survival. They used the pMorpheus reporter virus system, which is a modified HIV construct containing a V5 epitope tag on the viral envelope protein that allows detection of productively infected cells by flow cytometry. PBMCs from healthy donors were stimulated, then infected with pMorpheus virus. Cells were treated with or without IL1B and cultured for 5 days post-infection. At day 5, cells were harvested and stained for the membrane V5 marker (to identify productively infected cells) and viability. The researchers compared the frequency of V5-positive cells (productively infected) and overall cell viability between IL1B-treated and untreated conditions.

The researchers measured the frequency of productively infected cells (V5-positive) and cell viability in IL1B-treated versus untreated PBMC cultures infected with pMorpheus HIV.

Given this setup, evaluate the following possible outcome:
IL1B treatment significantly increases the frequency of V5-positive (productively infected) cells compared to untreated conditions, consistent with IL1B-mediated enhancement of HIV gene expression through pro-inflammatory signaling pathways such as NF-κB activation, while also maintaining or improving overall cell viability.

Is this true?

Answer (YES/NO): YES